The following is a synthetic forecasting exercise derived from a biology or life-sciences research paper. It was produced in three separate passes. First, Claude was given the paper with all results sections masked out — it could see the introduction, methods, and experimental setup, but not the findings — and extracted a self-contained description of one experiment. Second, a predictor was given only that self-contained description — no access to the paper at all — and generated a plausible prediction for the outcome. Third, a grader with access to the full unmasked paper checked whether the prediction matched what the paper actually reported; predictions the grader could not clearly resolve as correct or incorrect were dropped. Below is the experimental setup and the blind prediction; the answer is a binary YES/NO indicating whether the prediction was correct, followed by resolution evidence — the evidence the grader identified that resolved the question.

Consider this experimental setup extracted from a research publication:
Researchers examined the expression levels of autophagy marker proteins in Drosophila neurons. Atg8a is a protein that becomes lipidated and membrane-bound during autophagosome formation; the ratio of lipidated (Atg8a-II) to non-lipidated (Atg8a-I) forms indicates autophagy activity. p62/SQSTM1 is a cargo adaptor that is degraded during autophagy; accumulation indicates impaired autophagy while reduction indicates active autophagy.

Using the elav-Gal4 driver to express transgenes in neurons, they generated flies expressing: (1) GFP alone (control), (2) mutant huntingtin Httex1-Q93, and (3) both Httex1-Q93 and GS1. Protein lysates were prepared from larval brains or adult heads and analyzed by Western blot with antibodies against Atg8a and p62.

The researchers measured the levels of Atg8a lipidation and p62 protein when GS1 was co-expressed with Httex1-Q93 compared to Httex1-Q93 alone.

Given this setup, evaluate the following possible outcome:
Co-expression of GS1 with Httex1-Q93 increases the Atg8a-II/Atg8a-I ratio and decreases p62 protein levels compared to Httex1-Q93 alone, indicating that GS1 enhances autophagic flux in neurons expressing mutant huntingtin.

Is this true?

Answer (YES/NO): YES